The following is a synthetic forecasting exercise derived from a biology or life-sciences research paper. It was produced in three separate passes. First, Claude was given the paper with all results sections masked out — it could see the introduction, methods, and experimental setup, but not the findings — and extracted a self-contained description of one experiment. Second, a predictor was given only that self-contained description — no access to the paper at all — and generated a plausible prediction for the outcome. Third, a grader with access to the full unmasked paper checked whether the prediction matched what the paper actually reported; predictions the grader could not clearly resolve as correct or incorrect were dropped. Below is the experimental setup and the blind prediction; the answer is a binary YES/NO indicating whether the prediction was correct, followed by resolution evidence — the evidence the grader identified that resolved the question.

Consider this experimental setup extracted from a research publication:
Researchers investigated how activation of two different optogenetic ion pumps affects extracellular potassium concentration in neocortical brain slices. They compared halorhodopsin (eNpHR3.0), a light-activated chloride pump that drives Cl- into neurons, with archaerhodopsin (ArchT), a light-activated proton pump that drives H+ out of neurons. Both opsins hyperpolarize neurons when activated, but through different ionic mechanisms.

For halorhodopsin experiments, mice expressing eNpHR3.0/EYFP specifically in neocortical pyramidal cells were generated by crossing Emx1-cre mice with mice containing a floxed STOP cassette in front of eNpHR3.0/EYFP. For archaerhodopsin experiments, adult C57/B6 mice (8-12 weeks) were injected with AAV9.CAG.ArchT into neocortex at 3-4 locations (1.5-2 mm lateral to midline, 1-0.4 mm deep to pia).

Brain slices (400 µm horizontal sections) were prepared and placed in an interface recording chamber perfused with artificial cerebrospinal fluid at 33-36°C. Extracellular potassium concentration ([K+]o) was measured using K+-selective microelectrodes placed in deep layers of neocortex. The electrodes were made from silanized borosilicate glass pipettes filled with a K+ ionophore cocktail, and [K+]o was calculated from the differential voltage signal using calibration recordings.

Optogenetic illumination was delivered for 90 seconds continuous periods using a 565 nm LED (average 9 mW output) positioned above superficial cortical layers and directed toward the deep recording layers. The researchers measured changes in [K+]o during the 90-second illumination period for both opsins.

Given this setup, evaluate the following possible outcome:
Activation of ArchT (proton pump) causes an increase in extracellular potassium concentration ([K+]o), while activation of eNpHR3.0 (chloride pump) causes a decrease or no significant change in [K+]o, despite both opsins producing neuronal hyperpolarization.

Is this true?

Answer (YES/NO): NO